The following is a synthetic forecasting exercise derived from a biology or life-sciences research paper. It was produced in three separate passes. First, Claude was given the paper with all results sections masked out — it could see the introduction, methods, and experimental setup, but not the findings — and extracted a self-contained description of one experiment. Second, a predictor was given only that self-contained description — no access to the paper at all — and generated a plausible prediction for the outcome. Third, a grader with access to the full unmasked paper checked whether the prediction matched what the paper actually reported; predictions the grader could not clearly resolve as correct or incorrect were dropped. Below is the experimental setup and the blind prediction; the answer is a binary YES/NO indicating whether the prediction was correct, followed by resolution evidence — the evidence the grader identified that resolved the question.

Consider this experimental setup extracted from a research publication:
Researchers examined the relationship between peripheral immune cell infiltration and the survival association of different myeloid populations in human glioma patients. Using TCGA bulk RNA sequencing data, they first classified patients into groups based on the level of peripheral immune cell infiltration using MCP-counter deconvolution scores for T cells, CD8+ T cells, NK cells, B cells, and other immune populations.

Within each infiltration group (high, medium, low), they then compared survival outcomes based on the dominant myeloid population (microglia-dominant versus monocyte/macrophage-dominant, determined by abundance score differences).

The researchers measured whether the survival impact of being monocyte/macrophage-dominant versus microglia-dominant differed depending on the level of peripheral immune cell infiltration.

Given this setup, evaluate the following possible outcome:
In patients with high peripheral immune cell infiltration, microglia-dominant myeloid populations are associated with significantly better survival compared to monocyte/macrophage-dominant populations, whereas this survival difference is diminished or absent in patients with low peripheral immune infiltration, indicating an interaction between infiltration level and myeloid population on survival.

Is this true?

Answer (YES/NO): NO